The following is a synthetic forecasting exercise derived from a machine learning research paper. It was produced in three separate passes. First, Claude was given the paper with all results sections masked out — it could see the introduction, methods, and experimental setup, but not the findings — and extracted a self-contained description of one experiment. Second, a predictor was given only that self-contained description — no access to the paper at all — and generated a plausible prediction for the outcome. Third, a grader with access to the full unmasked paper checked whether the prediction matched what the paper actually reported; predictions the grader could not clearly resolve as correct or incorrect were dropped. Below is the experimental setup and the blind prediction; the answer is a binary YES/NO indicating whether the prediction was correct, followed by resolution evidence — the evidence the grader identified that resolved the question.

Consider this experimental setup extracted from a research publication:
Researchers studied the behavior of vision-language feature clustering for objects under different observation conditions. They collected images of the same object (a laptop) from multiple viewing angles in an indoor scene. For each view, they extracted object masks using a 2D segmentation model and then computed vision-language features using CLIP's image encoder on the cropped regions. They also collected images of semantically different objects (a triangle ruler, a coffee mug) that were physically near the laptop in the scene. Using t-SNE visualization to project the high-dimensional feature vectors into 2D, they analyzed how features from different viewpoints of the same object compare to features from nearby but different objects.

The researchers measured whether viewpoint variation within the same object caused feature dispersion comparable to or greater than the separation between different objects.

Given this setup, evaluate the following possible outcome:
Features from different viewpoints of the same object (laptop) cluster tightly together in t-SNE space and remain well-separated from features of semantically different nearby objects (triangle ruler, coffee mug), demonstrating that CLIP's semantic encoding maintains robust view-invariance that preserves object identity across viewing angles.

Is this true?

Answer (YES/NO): YES